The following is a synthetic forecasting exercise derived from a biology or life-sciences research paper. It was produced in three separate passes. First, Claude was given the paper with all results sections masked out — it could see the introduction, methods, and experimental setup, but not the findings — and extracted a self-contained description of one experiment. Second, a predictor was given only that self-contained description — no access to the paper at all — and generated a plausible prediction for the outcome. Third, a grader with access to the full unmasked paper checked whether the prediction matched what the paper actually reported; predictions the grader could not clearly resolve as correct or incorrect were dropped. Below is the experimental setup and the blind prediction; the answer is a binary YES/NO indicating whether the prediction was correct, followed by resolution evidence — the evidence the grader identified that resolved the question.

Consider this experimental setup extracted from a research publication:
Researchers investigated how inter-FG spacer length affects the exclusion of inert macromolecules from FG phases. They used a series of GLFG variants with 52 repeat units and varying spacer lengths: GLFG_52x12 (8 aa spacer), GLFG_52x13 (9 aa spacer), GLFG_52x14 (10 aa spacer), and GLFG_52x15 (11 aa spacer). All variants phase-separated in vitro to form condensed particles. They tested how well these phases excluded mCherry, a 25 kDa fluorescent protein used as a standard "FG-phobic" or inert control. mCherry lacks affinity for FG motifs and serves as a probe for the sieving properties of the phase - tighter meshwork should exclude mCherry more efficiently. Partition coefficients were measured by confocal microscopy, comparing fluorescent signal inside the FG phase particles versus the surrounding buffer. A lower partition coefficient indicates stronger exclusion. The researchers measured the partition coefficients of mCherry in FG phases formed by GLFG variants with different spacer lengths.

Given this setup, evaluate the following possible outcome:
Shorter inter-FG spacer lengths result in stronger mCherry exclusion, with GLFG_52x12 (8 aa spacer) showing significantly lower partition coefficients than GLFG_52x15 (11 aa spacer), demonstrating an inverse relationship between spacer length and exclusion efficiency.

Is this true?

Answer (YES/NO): YES